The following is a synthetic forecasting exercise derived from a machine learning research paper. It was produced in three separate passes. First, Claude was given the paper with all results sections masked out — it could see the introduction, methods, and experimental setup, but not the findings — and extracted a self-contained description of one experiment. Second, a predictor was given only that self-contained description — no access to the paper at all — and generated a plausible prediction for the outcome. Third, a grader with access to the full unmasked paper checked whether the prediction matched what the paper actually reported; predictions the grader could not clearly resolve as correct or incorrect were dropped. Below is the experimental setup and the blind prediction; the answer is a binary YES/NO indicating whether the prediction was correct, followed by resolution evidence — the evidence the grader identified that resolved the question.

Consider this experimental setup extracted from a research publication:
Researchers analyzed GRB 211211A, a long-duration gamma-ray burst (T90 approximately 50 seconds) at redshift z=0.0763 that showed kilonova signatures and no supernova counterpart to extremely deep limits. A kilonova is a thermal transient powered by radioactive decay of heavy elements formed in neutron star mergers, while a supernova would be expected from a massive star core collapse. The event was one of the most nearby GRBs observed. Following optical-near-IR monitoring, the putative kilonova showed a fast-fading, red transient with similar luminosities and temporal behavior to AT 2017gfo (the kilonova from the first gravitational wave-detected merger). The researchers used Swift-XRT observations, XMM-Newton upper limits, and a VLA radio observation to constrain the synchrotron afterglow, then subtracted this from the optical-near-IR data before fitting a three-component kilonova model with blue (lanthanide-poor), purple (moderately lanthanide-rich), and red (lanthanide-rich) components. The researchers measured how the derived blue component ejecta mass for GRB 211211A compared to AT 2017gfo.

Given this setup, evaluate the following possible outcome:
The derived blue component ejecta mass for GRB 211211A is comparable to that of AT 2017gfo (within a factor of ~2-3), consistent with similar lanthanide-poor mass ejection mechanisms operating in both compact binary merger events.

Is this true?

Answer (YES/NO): YES